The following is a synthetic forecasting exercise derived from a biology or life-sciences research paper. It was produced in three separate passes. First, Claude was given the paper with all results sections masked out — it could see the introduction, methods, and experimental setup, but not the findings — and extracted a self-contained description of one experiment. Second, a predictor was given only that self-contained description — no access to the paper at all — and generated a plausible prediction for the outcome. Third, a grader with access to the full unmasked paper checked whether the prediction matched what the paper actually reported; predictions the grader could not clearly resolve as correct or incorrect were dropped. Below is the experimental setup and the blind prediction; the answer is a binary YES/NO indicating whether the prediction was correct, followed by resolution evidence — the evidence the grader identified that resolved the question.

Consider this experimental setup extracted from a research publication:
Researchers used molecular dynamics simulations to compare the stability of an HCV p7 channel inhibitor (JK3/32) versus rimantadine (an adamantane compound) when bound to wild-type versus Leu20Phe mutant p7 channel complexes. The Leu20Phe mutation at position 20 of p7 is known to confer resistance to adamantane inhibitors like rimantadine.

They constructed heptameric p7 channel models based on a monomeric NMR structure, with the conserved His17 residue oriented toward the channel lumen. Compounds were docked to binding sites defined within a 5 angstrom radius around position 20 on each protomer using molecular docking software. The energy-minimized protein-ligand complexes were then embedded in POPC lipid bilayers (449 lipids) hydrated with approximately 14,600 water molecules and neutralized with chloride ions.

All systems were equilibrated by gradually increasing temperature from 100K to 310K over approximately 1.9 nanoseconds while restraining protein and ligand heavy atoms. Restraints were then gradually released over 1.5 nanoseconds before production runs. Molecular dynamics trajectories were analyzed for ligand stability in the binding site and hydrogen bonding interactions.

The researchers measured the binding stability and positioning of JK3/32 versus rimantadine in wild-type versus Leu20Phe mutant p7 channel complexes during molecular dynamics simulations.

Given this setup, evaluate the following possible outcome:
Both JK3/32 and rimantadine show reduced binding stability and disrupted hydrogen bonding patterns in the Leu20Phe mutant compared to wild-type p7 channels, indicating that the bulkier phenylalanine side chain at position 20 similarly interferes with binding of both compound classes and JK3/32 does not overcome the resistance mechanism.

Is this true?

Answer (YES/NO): NO